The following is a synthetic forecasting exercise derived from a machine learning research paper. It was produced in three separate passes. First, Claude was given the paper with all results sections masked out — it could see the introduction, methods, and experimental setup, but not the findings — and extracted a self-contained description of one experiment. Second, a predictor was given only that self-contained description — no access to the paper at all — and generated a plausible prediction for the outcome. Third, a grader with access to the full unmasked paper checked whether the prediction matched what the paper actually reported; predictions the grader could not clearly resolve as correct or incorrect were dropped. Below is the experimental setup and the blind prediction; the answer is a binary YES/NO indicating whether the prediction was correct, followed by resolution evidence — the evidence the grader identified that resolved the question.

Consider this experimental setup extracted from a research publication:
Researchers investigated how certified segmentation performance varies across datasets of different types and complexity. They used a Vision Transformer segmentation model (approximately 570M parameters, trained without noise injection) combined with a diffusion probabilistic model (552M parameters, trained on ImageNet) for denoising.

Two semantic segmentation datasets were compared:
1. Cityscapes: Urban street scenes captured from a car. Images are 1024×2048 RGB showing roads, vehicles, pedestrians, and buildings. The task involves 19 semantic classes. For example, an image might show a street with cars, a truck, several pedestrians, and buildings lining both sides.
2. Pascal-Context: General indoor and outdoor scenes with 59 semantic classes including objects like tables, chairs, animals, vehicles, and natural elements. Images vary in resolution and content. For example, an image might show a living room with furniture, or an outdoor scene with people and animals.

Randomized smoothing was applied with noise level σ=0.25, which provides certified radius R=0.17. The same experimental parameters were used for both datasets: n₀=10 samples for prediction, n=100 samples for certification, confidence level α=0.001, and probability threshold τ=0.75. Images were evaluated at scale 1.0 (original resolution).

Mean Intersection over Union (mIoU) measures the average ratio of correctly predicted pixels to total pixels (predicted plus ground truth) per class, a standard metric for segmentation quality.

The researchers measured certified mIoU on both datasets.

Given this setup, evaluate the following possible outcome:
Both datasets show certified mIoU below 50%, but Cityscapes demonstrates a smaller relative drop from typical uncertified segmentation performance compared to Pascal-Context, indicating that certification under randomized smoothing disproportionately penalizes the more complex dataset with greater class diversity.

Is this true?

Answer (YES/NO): NO